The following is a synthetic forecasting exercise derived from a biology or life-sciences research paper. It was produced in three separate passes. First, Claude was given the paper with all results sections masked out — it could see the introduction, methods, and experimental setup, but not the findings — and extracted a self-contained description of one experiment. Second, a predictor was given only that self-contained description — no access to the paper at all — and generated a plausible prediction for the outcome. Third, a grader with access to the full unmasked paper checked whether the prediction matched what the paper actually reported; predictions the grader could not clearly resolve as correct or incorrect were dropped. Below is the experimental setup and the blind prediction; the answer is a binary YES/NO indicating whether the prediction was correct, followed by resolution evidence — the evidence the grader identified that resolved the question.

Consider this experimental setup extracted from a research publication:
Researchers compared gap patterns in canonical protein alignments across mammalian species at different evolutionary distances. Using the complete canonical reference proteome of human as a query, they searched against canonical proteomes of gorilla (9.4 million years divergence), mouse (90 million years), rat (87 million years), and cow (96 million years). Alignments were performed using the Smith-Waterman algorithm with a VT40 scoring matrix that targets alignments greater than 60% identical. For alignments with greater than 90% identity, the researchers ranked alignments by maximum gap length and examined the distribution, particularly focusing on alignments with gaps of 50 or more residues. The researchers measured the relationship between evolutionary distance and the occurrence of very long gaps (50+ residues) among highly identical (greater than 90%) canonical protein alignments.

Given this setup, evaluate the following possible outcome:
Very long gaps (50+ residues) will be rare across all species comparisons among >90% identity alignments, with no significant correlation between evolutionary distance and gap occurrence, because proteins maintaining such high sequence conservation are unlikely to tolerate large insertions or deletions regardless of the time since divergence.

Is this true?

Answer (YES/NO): NO